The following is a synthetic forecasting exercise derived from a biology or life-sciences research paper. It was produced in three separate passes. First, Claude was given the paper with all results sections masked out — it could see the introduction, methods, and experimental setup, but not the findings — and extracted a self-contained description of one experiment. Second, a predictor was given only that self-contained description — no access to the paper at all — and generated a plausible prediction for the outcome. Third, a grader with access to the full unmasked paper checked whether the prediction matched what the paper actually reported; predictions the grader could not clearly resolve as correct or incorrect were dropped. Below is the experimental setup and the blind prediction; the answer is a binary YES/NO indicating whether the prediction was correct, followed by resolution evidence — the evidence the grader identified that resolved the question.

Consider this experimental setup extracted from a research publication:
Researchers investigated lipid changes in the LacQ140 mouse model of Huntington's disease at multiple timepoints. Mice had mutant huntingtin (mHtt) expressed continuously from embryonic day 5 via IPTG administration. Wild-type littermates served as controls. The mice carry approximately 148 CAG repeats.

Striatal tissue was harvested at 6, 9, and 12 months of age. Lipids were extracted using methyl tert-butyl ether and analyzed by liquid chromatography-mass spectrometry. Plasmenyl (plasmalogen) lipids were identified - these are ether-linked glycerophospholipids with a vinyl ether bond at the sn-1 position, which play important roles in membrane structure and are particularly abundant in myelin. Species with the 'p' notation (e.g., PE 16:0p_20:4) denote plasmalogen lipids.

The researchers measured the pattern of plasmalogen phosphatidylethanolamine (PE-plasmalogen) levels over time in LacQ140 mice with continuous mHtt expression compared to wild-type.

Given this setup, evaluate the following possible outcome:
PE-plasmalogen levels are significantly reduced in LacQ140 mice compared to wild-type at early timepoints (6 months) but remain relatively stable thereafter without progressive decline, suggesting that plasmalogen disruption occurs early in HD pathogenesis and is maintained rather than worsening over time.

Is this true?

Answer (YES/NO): NO